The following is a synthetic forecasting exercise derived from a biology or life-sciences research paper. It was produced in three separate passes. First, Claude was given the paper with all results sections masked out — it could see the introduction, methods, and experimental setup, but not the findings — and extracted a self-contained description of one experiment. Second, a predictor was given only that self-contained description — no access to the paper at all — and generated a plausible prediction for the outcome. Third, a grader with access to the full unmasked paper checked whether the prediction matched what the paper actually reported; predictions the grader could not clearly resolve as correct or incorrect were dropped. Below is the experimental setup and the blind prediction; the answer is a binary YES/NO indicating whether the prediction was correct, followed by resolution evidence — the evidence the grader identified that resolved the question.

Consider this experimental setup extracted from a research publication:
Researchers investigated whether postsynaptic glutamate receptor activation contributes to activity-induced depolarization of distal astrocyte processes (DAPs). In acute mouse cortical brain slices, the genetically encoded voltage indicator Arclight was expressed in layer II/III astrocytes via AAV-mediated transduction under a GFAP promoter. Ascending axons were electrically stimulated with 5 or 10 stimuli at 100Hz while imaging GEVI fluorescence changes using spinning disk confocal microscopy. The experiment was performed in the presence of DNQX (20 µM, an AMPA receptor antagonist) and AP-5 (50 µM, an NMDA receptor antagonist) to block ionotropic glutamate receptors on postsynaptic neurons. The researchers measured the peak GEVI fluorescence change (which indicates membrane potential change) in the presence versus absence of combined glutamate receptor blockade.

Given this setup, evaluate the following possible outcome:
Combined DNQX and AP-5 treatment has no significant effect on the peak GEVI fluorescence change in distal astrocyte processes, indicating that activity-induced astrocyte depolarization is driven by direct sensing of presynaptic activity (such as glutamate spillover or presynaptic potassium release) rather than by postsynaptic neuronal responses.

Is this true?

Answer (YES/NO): YES